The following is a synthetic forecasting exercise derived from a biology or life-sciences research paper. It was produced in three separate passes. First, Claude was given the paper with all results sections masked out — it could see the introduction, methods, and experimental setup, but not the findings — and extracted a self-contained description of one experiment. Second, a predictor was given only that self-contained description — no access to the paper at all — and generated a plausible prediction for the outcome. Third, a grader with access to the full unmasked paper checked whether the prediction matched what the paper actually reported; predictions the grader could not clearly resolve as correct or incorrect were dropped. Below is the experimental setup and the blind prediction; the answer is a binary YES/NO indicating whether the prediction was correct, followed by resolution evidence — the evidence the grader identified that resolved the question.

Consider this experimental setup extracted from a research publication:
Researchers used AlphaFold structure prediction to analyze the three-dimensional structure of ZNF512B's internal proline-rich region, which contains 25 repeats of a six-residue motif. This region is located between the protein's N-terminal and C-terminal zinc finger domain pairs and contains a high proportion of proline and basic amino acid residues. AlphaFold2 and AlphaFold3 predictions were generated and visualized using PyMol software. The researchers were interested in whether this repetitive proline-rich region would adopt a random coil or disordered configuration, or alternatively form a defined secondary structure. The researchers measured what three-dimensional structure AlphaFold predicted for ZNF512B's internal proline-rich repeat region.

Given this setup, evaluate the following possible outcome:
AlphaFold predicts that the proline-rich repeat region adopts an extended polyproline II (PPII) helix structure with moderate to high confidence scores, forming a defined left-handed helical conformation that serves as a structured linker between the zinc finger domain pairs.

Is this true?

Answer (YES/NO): NO